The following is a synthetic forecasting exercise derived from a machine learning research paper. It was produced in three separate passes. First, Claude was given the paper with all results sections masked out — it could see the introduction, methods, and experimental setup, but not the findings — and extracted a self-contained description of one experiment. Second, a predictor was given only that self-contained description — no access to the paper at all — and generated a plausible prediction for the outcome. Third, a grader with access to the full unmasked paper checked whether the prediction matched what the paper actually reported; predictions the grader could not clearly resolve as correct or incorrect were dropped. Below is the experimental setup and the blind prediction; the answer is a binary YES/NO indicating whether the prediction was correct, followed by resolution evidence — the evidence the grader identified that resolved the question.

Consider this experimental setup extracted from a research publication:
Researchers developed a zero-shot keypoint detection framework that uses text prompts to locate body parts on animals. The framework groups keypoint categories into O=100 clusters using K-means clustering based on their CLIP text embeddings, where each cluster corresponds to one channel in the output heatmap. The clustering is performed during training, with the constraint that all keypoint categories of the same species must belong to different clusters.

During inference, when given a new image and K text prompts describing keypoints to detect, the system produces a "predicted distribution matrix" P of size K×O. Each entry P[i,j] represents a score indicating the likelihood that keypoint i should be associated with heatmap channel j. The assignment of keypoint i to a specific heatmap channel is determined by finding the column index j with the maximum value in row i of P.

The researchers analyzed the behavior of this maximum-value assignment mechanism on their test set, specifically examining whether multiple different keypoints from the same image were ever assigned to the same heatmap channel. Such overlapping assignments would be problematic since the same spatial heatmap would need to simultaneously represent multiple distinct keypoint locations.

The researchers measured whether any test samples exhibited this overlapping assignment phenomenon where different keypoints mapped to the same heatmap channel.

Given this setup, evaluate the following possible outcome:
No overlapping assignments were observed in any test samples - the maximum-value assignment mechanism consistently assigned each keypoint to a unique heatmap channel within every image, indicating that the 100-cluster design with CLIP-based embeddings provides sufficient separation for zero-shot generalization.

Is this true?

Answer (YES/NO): YES